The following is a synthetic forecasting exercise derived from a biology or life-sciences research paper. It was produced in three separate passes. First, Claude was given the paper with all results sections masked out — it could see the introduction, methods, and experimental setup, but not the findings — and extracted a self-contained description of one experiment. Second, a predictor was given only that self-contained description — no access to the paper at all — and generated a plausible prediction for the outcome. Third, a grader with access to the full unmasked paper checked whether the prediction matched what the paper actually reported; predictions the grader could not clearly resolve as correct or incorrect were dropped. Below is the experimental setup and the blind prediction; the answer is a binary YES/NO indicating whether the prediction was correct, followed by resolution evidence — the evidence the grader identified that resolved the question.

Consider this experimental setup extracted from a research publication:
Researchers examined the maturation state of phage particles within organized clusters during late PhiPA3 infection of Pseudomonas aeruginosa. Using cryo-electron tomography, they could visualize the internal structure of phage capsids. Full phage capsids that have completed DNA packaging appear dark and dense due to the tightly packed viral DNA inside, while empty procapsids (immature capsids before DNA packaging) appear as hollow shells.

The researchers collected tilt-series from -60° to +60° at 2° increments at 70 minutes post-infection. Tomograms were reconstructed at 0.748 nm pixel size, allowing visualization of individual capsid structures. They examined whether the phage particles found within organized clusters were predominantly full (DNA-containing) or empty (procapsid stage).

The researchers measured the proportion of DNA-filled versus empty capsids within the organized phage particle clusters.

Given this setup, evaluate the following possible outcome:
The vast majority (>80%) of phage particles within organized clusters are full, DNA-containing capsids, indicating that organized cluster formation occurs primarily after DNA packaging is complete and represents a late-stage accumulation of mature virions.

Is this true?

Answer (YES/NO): YES